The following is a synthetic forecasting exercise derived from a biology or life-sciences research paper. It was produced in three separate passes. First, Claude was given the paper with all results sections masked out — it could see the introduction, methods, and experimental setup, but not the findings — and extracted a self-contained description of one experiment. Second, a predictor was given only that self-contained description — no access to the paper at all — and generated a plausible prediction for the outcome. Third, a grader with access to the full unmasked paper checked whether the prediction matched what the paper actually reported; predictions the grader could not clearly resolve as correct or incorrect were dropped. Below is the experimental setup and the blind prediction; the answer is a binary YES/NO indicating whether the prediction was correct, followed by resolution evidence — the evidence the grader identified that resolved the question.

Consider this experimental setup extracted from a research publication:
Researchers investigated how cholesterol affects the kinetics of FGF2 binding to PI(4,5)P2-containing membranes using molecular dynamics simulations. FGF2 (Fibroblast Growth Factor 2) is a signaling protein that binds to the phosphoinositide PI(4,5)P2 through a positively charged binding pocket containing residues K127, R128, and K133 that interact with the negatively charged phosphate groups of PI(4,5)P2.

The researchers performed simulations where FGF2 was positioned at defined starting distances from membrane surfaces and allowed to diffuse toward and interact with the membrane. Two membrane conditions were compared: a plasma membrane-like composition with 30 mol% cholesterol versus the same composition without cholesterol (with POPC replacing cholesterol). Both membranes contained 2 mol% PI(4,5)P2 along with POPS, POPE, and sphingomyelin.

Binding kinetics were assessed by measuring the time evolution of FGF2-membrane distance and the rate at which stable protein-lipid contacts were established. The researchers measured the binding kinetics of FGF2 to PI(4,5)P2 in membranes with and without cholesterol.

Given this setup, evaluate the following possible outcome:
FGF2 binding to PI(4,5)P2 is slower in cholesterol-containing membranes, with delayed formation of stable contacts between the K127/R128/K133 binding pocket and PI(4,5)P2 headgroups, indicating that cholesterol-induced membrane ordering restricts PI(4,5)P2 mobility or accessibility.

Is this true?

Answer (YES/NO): NO